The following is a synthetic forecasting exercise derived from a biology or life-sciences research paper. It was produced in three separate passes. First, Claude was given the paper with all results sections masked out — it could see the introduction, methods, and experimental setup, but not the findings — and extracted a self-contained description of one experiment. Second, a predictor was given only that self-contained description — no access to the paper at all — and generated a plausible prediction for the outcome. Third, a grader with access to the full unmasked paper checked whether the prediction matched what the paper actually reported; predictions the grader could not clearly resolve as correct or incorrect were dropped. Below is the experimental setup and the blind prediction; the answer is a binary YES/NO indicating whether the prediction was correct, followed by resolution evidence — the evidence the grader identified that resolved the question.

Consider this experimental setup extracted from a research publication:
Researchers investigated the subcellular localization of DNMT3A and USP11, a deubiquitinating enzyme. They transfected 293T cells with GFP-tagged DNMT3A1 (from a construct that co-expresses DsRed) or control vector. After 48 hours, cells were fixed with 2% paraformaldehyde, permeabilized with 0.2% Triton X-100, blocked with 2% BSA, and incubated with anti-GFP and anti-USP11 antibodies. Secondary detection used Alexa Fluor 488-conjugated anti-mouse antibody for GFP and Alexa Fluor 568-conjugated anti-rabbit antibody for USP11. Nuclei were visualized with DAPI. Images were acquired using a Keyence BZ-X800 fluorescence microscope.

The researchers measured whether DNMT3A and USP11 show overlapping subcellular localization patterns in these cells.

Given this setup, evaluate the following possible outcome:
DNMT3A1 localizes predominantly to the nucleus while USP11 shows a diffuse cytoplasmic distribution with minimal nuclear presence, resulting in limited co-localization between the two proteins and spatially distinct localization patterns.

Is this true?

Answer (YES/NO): NO